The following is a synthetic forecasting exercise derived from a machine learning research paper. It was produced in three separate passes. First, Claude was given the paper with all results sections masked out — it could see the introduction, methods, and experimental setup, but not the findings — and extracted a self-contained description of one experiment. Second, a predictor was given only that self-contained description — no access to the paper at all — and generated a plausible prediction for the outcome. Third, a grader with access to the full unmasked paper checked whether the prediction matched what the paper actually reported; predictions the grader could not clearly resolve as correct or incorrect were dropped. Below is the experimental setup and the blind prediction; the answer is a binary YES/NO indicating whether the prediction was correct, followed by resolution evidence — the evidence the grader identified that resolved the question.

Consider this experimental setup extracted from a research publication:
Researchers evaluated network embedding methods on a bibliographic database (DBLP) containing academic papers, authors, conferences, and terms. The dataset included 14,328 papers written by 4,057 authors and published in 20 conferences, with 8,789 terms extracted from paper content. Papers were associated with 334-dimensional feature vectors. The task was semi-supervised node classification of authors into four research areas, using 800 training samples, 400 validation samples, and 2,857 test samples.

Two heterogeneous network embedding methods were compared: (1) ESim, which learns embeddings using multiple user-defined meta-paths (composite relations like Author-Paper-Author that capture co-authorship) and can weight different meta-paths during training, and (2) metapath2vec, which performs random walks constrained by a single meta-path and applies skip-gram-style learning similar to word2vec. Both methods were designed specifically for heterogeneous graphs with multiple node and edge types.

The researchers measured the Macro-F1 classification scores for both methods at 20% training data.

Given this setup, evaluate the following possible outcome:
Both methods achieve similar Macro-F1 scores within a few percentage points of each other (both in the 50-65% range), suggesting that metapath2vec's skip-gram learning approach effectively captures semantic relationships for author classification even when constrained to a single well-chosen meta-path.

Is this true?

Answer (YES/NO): NO